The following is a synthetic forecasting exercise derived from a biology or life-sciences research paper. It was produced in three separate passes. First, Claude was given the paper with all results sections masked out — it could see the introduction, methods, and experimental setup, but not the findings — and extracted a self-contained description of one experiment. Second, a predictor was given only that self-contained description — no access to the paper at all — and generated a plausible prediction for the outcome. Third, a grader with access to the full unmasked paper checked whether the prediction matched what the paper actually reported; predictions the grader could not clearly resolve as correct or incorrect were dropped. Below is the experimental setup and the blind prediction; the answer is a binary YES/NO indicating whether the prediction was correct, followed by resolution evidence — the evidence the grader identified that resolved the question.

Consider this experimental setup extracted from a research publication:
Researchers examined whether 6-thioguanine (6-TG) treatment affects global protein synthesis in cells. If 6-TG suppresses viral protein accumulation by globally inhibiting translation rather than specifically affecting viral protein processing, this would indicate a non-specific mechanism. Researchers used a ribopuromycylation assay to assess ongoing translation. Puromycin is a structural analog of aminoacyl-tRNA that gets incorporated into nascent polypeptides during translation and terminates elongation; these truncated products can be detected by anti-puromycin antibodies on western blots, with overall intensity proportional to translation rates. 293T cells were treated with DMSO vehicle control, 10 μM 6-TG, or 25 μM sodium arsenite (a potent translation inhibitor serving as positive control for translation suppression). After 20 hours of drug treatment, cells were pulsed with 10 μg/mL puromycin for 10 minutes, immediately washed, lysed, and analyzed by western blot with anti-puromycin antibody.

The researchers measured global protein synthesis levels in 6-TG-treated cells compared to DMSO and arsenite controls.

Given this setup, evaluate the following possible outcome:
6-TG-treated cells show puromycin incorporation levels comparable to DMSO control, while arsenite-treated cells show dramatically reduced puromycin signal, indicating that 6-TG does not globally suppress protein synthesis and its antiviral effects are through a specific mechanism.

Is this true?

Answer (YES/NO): YES